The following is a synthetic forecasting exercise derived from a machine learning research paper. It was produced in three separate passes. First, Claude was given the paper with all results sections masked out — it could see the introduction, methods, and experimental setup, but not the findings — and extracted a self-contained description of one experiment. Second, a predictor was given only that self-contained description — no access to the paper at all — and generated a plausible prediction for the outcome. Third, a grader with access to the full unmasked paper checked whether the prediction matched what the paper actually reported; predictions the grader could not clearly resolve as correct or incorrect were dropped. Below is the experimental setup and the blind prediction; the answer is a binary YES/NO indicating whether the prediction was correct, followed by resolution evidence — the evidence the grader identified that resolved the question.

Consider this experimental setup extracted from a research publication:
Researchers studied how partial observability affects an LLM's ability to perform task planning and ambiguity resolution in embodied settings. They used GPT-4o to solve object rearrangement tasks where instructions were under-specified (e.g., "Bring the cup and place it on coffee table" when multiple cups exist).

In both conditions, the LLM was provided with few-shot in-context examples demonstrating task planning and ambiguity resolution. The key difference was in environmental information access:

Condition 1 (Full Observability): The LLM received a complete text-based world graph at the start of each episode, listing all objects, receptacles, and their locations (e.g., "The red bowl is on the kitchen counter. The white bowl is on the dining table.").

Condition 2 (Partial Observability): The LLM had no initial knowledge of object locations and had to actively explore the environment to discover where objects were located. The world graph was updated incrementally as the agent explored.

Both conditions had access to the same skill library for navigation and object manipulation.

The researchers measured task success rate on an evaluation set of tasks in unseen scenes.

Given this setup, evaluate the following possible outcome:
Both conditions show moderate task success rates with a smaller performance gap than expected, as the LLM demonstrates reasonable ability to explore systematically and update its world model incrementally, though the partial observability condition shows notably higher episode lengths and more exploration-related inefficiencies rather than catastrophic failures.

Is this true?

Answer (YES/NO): NO